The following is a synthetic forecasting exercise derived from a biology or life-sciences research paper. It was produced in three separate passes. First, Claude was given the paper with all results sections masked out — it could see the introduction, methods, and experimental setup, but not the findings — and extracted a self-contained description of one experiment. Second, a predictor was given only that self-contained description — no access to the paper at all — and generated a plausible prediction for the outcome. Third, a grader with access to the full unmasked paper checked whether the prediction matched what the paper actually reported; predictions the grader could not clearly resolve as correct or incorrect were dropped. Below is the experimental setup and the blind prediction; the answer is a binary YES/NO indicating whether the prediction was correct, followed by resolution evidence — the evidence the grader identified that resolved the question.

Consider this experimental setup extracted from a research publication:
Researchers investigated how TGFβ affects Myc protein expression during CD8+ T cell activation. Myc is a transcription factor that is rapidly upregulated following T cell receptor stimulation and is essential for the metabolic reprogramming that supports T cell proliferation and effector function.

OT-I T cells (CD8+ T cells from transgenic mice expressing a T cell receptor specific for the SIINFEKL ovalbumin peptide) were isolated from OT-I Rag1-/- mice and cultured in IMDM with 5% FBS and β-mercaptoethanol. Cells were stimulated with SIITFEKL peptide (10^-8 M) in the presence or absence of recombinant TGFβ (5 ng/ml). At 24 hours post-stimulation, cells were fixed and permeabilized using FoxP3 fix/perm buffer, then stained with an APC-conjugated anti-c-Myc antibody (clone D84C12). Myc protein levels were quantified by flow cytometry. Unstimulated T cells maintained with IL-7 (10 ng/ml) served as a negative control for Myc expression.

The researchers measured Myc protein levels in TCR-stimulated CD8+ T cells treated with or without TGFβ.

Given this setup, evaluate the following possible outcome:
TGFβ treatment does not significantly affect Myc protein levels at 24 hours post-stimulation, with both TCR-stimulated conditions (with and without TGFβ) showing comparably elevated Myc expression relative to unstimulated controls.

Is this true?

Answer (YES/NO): NO